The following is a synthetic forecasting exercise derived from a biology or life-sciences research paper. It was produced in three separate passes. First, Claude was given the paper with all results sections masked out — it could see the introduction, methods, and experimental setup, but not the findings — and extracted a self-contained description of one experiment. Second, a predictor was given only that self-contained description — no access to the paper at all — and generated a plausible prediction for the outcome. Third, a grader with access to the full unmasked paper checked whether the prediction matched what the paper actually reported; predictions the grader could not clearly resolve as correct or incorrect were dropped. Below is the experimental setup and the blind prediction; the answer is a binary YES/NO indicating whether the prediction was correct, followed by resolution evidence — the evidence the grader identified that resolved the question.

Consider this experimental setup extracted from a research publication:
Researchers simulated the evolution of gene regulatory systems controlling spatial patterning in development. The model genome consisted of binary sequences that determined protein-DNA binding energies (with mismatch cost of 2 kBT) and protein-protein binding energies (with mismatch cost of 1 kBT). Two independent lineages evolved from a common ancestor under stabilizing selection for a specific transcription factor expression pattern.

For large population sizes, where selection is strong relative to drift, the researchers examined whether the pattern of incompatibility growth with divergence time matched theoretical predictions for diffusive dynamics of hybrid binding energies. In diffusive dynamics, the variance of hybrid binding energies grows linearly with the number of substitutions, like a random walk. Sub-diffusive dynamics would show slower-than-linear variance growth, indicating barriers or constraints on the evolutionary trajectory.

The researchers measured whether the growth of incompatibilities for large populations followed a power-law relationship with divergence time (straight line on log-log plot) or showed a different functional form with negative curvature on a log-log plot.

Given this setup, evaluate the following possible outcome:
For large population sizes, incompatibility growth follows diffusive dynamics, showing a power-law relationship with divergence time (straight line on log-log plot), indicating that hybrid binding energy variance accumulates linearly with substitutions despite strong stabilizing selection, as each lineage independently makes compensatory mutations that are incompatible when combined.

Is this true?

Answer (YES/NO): NO